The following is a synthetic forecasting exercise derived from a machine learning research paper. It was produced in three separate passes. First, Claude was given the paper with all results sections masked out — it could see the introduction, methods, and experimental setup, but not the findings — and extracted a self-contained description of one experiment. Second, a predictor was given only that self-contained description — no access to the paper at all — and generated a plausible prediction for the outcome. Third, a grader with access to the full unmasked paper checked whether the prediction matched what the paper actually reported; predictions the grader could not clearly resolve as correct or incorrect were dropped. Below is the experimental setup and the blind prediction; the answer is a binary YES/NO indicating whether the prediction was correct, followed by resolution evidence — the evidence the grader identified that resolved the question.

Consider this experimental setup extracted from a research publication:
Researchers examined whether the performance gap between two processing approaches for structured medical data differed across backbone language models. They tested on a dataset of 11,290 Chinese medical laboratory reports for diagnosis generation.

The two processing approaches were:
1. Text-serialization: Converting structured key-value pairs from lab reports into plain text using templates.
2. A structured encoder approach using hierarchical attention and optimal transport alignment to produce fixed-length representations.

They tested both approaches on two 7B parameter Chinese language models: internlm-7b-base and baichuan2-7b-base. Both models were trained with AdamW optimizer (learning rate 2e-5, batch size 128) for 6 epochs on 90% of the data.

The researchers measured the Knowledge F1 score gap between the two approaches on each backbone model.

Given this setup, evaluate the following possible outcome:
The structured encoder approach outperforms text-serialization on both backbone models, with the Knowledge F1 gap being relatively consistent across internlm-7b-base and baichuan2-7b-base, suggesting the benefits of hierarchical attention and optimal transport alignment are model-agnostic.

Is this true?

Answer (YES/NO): NO